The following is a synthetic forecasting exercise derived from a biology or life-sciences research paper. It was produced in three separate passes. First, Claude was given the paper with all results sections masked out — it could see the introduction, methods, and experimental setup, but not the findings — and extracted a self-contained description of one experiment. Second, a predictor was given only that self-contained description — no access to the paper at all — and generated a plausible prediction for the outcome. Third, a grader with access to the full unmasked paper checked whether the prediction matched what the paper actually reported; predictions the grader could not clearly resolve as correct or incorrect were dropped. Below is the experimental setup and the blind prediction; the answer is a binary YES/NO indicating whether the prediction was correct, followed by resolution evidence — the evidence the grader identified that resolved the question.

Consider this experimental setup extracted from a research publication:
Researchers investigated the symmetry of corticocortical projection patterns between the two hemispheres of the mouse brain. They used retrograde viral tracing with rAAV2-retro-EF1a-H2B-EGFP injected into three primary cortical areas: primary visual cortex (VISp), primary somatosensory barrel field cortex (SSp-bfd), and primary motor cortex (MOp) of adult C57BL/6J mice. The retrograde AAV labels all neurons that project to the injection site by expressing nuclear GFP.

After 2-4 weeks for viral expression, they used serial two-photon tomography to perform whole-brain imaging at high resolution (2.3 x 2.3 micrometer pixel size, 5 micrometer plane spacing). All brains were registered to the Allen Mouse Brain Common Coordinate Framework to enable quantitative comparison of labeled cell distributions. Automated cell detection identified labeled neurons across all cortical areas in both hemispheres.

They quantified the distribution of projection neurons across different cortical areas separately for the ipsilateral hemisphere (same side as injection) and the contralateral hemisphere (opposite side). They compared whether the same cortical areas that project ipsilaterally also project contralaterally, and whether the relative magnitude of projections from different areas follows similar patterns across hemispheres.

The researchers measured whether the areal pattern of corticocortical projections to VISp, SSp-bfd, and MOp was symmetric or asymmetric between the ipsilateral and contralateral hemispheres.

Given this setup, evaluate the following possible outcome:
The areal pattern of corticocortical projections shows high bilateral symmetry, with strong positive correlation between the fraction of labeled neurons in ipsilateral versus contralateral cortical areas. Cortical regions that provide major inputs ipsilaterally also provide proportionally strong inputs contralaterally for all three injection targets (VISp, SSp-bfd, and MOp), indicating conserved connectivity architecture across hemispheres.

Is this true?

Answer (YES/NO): YES